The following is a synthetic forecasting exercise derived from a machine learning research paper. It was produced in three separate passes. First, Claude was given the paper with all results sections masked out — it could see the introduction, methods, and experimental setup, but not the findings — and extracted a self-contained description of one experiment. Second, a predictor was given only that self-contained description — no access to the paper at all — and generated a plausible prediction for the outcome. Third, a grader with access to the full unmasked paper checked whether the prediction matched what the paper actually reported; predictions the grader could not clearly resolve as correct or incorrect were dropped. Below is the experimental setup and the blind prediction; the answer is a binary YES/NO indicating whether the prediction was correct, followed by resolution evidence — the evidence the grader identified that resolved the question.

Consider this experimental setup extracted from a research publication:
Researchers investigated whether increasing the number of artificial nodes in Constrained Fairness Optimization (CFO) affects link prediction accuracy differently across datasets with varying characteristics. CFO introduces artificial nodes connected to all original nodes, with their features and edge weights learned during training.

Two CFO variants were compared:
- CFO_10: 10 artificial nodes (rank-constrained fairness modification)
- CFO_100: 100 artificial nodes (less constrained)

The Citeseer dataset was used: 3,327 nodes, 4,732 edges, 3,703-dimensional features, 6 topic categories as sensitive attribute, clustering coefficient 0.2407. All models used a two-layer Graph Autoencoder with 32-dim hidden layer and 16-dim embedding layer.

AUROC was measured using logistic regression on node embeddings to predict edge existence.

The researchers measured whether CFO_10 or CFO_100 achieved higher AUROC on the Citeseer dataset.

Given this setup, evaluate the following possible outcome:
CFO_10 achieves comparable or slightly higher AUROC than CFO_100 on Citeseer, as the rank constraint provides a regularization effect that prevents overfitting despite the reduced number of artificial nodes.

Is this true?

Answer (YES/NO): YES